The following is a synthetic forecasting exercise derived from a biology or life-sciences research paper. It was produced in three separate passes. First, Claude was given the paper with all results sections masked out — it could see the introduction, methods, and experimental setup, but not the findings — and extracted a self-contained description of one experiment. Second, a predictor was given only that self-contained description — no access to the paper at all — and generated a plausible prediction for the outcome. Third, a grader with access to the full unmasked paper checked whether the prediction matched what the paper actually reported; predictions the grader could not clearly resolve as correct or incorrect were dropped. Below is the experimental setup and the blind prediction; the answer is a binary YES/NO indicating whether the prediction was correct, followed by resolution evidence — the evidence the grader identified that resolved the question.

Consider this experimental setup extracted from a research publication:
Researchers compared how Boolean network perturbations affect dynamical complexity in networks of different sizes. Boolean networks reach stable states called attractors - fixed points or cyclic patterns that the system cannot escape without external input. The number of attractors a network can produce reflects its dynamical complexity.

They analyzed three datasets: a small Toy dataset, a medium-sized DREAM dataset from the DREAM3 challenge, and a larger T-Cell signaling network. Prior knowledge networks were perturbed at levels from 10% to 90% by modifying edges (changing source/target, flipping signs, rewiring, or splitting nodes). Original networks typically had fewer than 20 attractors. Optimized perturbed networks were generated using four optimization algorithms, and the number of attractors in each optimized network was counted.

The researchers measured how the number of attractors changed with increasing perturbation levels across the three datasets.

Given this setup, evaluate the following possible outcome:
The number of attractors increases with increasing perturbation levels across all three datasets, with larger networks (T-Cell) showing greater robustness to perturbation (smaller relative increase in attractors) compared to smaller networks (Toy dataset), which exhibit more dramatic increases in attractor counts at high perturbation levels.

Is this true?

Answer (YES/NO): NO